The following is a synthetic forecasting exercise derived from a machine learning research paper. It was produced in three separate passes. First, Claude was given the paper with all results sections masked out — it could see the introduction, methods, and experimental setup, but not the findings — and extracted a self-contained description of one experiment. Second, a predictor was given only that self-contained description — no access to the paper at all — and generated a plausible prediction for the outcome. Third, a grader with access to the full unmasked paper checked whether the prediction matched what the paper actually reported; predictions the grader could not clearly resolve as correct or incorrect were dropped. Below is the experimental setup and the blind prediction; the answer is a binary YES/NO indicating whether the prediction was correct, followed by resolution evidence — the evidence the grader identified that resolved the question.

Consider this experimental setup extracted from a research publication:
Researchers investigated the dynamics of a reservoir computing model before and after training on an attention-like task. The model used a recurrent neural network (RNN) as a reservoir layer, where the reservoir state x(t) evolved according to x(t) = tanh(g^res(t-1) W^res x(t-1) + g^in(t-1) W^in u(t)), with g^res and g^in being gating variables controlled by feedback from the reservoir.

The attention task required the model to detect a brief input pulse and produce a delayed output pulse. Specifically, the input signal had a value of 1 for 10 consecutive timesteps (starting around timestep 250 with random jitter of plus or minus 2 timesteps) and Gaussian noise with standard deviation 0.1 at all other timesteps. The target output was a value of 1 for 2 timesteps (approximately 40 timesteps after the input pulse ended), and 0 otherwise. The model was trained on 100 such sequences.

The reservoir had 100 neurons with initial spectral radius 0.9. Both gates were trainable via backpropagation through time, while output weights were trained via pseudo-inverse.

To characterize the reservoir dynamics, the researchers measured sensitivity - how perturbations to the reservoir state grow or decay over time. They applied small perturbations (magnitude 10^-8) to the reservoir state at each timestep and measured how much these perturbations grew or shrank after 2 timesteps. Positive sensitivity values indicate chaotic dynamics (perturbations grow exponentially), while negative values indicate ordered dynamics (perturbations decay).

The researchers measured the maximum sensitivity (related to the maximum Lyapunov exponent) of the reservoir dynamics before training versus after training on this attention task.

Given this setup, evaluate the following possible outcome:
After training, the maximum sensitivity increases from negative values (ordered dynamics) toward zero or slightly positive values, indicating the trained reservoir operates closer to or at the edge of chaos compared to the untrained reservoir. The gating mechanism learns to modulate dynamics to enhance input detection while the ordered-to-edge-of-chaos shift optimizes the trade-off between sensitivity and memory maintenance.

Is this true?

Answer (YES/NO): NO